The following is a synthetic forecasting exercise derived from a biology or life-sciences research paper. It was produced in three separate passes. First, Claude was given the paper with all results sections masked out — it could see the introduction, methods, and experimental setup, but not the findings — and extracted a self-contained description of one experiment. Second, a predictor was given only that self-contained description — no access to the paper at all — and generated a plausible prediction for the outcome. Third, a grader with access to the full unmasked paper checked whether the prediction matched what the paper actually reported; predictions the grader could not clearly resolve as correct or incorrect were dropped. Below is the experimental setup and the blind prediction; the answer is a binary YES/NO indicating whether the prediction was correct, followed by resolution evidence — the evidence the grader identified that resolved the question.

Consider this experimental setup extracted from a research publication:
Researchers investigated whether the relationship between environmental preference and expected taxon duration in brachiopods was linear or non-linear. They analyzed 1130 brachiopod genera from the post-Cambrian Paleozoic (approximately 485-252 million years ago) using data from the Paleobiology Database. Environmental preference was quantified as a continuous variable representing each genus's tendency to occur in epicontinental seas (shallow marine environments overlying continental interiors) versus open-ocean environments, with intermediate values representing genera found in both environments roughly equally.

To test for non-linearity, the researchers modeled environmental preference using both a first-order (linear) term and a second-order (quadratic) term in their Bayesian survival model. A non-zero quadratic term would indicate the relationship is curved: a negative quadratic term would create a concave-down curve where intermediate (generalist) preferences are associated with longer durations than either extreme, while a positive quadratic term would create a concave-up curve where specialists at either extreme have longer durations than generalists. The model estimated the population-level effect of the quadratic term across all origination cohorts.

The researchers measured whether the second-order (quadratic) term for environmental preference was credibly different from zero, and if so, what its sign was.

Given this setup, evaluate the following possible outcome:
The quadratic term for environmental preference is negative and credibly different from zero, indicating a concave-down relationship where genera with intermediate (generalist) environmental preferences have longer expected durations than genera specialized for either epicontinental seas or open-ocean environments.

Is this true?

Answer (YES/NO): YES